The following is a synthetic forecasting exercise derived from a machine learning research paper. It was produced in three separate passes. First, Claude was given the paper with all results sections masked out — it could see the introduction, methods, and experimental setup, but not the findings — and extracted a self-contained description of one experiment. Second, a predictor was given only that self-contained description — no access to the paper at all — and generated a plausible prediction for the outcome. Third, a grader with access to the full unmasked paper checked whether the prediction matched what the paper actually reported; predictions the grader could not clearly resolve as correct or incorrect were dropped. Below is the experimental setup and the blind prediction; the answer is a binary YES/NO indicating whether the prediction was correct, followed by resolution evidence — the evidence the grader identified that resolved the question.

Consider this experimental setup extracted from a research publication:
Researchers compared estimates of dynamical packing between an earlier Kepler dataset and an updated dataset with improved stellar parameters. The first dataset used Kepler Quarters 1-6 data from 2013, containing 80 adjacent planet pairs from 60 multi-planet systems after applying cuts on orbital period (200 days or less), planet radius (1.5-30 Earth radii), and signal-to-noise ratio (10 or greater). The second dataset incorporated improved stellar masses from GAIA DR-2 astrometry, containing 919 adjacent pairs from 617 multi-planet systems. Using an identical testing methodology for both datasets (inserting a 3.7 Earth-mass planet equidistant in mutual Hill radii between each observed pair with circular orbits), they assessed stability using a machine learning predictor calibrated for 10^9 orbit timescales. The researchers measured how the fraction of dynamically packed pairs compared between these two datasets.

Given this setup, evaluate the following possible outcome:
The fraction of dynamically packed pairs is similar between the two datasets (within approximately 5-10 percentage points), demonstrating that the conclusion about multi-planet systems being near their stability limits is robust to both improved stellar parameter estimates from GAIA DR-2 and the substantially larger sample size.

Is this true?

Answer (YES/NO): NO